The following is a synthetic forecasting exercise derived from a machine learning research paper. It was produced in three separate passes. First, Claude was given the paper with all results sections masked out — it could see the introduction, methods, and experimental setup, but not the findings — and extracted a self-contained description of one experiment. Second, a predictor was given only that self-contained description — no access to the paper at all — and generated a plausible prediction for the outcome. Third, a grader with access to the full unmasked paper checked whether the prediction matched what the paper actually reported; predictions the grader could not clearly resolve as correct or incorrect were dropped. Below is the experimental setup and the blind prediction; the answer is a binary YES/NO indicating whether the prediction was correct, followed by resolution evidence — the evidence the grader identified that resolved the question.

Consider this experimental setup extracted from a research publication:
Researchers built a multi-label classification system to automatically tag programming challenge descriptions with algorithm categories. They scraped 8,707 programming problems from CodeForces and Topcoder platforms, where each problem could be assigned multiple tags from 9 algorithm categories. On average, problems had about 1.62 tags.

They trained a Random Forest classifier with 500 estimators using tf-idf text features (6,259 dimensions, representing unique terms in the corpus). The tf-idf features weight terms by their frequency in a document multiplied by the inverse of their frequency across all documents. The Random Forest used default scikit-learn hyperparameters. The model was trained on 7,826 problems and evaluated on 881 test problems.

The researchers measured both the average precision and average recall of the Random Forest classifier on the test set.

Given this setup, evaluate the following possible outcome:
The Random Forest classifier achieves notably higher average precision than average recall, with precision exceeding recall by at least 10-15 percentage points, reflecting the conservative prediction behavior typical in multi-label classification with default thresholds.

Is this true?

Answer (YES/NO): YES